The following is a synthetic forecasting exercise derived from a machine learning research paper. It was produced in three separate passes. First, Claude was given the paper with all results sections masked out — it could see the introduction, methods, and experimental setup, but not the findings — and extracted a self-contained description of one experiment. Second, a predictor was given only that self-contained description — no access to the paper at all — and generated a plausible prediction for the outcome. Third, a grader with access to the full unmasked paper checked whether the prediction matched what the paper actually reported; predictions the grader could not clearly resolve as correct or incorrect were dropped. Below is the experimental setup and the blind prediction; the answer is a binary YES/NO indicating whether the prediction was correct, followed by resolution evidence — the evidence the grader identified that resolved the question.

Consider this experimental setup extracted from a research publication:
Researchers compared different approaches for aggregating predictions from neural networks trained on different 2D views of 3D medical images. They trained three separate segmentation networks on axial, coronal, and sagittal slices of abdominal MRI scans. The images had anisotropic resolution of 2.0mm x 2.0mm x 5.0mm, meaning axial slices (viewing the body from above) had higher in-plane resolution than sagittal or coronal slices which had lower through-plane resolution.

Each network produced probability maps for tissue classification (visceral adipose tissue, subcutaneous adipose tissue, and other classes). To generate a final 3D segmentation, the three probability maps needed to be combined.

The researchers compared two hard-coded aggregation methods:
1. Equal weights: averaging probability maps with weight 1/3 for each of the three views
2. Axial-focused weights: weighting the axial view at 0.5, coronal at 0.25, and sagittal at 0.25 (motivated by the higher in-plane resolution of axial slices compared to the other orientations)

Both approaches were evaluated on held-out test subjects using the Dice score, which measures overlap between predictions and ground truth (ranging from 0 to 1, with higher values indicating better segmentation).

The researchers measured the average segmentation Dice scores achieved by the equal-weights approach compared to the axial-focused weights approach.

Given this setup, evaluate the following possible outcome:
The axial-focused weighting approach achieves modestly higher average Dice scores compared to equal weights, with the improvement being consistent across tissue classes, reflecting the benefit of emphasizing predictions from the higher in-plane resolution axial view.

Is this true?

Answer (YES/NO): NO